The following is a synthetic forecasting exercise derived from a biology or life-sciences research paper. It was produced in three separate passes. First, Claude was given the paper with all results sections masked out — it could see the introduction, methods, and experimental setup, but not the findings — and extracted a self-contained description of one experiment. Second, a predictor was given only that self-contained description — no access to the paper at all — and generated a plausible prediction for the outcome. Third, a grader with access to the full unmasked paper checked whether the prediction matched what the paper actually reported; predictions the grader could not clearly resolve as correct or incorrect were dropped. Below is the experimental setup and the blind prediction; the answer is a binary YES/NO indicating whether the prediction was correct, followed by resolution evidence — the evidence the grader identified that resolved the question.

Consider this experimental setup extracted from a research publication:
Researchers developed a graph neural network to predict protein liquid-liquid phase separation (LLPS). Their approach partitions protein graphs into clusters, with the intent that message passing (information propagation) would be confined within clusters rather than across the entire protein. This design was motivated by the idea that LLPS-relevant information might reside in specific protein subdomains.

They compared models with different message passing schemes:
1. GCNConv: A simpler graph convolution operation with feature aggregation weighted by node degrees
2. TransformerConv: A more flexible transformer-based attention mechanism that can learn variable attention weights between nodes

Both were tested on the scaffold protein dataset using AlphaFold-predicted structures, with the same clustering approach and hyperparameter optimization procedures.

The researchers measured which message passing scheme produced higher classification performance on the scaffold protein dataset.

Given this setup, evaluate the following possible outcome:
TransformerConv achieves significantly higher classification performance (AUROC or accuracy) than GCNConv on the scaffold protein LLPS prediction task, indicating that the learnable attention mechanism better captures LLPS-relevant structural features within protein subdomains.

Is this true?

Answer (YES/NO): NO